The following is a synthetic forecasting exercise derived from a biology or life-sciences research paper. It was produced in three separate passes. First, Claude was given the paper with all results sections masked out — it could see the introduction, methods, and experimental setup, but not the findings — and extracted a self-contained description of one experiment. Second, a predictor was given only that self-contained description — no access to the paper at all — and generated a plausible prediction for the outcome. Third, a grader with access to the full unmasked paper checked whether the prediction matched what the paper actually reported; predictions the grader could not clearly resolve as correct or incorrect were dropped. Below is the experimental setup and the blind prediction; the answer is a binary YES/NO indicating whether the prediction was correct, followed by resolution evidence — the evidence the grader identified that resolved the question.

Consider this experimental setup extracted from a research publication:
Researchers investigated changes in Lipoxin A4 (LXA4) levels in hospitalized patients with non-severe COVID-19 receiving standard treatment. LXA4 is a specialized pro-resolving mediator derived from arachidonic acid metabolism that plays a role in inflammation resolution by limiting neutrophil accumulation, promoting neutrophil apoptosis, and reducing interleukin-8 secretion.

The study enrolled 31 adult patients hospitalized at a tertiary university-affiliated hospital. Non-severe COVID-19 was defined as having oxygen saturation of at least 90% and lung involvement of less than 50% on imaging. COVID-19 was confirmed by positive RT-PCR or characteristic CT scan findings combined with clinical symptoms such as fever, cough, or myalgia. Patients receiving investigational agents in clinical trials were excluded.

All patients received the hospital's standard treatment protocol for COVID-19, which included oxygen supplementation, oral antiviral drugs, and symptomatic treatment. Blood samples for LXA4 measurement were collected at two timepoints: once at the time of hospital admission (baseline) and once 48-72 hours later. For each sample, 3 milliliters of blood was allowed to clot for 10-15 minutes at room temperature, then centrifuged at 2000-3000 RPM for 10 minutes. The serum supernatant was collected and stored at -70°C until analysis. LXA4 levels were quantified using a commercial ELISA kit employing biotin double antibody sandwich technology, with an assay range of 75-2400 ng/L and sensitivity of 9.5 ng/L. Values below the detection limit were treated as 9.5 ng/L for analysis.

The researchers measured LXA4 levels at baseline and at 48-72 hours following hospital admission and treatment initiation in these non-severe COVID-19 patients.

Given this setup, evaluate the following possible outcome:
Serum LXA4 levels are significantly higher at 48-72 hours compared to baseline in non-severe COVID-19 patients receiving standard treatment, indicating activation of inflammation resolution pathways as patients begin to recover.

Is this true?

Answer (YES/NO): YES